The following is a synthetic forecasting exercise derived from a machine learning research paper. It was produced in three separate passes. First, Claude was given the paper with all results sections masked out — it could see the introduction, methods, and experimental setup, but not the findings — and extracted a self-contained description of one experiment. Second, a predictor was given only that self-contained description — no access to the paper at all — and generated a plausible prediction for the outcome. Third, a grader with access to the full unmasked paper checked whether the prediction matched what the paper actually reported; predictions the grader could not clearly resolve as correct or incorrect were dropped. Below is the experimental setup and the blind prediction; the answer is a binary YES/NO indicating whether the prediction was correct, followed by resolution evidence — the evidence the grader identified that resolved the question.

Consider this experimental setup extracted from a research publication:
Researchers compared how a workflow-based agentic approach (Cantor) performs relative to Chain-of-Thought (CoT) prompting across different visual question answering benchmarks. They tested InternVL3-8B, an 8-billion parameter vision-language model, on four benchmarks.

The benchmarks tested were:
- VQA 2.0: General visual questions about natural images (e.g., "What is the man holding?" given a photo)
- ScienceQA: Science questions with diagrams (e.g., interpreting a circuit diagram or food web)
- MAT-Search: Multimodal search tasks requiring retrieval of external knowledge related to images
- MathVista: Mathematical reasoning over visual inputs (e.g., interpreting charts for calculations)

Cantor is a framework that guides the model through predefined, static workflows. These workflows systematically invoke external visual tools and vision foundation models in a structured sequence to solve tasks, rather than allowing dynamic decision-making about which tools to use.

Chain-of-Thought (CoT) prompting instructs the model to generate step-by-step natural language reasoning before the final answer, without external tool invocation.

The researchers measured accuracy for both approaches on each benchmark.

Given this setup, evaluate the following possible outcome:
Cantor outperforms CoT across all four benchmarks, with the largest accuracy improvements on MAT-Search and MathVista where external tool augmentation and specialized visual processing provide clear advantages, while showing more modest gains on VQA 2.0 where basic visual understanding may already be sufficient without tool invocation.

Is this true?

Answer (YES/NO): NO